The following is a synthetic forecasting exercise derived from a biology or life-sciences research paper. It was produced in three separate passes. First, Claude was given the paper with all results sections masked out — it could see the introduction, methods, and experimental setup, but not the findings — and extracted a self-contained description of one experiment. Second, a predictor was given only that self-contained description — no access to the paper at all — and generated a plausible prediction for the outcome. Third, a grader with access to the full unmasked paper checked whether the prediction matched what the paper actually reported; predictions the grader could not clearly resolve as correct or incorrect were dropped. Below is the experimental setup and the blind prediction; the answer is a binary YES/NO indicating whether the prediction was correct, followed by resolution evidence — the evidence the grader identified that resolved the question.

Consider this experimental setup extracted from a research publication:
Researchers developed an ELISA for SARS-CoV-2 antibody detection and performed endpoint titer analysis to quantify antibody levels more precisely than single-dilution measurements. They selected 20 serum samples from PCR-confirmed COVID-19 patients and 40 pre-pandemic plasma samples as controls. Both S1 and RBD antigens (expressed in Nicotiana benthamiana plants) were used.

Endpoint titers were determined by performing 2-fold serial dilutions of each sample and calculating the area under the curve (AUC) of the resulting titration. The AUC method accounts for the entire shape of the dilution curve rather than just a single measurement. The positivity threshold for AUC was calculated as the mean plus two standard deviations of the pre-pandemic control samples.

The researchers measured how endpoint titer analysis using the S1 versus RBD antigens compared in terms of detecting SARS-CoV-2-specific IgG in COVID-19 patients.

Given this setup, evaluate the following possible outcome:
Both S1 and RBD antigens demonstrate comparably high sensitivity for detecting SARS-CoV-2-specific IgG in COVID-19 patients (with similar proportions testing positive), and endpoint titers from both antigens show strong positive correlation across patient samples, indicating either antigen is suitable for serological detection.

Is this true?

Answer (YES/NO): YES